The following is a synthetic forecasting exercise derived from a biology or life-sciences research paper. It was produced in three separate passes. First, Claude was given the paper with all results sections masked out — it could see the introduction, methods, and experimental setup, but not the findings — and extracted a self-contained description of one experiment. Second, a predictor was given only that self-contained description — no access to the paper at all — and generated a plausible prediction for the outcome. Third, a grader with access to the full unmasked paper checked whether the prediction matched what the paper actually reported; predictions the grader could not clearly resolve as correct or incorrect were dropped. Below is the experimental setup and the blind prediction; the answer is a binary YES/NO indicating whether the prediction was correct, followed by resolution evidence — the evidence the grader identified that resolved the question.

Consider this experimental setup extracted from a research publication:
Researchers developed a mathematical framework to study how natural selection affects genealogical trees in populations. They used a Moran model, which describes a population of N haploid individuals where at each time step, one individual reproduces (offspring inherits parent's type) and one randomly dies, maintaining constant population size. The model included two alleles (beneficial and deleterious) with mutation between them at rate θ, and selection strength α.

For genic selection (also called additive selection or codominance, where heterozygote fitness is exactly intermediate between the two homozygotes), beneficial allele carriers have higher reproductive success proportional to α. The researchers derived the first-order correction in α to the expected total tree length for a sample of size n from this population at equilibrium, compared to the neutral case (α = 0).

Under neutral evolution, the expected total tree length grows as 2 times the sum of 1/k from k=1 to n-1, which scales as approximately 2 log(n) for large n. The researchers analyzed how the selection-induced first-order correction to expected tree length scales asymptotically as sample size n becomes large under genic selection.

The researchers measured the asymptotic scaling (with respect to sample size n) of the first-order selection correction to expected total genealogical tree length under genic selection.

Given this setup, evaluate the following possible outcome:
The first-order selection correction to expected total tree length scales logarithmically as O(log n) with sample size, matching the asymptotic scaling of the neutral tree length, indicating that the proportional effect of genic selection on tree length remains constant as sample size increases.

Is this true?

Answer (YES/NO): NO